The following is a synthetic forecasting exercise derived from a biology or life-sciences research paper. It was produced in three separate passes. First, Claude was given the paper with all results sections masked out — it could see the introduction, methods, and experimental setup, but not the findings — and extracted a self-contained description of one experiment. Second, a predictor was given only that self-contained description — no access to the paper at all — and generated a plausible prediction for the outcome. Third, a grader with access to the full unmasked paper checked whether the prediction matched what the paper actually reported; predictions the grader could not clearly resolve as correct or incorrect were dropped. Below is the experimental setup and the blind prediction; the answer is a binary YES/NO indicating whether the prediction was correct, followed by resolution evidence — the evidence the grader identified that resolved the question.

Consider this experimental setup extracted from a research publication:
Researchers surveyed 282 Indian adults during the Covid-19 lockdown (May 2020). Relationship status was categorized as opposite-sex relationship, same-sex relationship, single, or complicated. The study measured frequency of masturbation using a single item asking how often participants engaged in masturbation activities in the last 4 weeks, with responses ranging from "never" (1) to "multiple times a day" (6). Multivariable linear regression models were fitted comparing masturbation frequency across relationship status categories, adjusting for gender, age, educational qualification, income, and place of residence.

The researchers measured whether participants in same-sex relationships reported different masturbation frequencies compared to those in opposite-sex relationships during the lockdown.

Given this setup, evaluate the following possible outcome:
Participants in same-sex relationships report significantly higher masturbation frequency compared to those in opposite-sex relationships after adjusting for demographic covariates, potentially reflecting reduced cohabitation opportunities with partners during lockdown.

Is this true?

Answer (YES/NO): YES